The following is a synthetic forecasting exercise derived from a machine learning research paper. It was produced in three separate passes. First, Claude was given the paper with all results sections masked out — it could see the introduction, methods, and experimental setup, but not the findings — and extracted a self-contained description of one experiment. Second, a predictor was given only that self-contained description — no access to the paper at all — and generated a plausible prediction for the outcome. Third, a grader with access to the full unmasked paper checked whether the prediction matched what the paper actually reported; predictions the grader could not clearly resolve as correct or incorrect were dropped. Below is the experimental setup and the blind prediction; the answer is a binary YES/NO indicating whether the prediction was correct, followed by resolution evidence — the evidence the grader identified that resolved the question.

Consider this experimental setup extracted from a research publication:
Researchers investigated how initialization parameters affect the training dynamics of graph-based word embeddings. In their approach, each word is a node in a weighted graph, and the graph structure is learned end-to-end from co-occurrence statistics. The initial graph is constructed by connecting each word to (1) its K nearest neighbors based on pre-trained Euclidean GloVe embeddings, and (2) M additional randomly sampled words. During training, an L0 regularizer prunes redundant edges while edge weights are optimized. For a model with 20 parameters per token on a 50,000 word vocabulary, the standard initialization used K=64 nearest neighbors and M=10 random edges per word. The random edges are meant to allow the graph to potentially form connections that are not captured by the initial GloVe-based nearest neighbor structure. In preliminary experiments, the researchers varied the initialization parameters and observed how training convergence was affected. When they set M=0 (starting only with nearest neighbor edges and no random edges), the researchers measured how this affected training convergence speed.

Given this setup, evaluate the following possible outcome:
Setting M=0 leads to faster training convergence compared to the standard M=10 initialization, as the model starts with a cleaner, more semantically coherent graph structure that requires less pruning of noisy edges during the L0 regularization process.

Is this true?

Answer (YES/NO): NO